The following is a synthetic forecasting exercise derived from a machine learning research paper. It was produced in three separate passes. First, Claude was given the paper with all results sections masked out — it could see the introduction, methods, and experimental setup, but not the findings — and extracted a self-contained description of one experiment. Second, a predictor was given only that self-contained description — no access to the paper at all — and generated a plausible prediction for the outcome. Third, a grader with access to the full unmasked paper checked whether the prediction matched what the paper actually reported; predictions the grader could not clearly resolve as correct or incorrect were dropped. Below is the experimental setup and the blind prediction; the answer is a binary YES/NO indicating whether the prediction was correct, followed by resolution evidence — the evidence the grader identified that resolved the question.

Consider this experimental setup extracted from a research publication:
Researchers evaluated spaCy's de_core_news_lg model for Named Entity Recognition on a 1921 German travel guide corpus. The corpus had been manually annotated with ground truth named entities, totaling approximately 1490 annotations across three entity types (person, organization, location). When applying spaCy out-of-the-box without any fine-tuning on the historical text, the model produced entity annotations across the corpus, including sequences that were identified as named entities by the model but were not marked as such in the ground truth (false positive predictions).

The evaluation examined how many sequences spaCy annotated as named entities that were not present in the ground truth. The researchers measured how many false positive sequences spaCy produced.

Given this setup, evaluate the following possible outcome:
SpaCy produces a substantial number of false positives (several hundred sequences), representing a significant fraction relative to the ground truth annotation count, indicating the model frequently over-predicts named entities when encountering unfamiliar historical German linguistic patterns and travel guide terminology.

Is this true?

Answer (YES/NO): YES